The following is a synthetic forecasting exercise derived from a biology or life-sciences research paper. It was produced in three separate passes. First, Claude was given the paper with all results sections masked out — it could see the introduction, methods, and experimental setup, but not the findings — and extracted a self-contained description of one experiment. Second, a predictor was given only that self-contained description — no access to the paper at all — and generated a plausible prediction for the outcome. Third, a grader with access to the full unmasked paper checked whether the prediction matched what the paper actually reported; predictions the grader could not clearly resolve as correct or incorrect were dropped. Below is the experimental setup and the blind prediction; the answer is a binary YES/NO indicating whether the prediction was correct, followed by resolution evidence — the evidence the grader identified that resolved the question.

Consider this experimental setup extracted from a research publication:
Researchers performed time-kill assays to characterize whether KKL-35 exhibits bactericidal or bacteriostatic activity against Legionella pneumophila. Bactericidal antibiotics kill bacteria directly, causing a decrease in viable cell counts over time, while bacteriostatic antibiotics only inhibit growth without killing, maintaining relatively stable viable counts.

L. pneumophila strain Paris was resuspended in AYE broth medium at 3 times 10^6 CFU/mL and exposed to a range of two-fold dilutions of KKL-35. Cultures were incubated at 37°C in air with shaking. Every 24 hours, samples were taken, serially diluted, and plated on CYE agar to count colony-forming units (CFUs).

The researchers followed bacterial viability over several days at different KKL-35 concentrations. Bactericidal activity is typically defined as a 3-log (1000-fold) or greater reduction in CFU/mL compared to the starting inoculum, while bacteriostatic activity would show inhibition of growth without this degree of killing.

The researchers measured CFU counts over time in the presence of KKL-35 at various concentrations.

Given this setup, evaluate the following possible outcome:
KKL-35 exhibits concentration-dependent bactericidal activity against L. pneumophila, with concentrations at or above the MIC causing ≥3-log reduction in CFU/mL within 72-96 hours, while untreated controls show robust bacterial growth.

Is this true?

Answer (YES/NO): YES